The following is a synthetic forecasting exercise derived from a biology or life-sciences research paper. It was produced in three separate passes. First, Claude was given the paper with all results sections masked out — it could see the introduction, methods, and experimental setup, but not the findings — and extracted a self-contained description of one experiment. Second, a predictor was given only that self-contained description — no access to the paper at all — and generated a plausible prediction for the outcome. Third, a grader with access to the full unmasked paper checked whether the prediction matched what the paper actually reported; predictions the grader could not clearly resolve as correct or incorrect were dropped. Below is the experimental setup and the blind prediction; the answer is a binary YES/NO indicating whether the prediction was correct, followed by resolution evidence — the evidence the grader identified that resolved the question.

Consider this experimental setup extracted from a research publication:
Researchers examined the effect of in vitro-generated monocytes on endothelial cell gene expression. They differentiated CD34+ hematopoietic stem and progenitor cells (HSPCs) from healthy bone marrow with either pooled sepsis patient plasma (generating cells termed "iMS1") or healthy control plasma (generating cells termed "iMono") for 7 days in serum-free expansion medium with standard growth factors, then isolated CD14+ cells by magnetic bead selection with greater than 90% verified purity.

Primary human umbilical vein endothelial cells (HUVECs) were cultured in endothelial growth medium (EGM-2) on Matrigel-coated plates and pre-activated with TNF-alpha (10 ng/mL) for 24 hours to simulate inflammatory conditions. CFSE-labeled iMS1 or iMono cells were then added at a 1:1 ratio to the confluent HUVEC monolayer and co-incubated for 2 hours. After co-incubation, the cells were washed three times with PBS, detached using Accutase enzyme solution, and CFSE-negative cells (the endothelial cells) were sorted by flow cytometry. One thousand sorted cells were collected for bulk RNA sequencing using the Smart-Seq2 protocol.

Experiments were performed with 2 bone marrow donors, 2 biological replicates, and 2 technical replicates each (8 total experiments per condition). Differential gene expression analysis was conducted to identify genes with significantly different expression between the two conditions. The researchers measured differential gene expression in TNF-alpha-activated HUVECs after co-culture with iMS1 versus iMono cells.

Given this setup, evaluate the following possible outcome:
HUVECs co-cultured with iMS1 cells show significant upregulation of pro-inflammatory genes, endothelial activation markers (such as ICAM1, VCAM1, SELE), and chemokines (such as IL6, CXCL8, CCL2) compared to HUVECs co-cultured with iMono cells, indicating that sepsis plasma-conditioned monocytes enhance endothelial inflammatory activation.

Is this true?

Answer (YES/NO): NO